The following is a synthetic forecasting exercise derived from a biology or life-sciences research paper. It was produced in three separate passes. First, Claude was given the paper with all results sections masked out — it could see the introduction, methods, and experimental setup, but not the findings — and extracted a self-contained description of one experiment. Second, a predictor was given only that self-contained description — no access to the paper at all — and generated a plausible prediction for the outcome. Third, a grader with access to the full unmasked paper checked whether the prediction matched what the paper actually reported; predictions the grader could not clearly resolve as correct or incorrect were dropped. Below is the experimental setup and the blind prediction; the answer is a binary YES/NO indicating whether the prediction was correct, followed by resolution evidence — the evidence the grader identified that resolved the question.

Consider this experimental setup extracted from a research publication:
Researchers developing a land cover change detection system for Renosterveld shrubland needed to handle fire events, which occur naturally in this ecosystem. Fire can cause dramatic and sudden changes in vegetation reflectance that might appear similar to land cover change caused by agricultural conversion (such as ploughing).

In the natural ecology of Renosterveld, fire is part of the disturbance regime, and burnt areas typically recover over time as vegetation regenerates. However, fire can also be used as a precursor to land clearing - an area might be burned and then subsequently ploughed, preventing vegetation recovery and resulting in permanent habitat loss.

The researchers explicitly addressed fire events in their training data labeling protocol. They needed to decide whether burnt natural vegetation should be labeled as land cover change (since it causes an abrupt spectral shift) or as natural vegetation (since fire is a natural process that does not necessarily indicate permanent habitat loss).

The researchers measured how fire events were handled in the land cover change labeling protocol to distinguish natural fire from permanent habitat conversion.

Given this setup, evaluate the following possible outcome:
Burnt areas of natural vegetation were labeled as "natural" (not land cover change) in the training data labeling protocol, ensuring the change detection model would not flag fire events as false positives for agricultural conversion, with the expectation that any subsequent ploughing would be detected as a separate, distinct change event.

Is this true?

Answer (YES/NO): YES